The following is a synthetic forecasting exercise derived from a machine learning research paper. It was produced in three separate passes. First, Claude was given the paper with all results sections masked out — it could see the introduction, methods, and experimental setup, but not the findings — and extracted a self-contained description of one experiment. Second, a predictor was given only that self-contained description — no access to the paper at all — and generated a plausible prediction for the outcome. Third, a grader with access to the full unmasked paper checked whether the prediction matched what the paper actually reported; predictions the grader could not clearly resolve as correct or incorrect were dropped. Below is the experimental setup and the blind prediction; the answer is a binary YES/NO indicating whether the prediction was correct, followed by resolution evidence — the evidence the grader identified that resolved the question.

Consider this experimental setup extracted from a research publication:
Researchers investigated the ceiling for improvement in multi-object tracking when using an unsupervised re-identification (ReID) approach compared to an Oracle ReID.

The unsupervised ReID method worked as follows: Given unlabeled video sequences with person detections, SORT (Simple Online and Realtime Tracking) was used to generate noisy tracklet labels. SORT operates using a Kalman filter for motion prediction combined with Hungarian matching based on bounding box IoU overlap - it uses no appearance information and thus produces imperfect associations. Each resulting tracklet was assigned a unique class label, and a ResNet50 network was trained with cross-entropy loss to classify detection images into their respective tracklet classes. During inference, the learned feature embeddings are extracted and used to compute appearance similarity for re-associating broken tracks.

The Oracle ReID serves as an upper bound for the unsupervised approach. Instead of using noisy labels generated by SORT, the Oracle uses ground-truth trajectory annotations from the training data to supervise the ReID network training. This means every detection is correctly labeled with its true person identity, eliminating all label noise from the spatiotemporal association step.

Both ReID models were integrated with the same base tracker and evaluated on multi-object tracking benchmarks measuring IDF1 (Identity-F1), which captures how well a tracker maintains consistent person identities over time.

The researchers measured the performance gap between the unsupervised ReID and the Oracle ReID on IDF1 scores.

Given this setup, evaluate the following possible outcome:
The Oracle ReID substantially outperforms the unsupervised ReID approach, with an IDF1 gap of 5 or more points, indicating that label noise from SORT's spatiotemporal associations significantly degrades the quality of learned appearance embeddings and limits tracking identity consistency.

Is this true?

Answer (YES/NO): NO